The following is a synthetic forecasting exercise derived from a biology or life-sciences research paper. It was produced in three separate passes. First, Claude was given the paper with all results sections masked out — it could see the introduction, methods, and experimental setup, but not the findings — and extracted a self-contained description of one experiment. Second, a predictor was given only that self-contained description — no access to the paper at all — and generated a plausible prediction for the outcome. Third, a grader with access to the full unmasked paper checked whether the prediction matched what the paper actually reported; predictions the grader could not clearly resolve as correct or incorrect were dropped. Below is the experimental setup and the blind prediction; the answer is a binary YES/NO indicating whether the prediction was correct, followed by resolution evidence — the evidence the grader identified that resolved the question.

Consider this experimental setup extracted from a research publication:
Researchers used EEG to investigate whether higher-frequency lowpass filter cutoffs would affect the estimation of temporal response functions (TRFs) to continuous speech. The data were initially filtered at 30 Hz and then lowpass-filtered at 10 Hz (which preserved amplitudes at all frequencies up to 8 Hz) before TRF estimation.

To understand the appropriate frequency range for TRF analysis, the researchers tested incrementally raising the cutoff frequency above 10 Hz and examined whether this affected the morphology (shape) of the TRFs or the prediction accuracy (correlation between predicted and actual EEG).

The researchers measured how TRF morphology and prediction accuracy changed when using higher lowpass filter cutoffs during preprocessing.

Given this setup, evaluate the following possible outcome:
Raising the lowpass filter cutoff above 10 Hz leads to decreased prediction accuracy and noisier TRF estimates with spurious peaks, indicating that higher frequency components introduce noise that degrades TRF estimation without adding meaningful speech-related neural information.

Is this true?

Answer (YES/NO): NO